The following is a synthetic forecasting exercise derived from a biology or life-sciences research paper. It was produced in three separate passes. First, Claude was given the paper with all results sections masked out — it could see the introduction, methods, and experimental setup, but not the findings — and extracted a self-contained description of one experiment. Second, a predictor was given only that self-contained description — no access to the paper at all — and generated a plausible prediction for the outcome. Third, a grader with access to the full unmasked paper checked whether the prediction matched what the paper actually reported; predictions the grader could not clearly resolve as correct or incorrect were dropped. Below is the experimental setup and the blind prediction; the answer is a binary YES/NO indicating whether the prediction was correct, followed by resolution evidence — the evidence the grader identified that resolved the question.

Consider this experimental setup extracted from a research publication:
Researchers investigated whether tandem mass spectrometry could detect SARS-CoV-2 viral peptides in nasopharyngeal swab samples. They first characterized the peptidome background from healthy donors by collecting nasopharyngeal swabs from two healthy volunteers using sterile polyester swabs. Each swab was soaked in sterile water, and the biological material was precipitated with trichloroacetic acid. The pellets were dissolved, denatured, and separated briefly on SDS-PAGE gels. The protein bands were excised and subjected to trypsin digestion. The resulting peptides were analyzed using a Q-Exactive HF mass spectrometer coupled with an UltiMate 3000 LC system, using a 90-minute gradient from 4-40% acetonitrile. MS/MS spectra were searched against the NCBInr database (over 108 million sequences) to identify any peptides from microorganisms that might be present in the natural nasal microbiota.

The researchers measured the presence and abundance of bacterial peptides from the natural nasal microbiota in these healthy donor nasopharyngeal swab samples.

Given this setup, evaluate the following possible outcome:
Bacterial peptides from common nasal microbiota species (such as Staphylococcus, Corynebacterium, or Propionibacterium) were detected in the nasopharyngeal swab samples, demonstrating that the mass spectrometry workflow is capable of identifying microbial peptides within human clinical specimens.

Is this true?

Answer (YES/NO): YES